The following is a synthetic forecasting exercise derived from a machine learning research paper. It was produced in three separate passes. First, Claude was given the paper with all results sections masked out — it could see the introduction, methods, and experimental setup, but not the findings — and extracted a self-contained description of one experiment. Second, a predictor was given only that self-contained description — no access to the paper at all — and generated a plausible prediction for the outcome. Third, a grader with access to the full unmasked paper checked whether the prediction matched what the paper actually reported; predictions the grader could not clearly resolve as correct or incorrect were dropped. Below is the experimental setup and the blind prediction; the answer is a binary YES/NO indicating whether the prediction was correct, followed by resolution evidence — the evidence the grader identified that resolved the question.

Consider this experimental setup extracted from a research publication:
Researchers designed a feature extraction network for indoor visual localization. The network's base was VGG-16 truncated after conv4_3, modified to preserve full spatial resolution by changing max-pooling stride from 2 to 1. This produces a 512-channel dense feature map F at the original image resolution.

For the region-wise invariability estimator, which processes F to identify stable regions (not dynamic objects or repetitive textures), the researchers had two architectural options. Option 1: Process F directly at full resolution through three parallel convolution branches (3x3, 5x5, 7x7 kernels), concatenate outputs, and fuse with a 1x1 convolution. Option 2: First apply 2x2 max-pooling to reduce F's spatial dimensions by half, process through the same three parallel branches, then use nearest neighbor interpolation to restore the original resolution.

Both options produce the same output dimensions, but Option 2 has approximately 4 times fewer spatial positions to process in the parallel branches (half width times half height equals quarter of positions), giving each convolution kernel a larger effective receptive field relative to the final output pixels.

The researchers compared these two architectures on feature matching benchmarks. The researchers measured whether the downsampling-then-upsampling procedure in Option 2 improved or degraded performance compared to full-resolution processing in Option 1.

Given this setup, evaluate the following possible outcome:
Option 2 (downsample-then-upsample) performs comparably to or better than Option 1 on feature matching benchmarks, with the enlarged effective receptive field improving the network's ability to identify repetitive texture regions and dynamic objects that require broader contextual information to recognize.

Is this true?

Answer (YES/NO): YES